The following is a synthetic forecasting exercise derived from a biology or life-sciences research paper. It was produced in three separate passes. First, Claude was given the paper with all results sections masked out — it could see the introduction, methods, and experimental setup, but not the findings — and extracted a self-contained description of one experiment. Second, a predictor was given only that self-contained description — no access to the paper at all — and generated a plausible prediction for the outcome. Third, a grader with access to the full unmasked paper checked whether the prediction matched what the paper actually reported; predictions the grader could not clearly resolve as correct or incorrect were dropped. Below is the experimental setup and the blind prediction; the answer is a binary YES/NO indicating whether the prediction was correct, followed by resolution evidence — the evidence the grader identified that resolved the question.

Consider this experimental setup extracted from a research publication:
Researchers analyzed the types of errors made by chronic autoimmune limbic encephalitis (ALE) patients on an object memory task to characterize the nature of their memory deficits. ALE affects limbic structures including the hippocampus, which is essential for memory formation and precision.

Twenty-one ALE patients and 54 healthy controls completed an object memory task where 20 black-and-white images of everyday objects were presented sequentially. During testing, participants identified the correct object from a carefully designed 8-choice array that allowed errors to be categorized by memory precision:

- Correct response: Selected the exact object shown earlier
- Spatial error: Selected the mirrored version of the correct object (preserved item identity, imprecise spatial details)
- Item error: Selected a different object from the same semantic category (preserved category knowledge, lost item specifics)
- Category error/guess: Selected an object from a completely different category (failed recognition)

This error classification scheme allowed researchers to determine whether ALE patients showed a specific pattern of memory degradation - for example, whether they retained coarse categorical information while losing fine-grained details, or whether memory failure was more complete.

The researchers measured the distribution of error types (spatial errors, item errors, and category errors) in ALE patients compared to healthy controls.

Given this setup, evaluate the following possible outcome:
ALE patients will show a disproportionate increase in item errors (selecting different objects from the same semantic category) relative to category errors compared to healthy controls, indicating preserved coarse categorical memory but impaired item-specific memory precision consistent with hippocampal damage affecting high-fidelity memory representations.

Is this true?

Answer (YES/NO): NO